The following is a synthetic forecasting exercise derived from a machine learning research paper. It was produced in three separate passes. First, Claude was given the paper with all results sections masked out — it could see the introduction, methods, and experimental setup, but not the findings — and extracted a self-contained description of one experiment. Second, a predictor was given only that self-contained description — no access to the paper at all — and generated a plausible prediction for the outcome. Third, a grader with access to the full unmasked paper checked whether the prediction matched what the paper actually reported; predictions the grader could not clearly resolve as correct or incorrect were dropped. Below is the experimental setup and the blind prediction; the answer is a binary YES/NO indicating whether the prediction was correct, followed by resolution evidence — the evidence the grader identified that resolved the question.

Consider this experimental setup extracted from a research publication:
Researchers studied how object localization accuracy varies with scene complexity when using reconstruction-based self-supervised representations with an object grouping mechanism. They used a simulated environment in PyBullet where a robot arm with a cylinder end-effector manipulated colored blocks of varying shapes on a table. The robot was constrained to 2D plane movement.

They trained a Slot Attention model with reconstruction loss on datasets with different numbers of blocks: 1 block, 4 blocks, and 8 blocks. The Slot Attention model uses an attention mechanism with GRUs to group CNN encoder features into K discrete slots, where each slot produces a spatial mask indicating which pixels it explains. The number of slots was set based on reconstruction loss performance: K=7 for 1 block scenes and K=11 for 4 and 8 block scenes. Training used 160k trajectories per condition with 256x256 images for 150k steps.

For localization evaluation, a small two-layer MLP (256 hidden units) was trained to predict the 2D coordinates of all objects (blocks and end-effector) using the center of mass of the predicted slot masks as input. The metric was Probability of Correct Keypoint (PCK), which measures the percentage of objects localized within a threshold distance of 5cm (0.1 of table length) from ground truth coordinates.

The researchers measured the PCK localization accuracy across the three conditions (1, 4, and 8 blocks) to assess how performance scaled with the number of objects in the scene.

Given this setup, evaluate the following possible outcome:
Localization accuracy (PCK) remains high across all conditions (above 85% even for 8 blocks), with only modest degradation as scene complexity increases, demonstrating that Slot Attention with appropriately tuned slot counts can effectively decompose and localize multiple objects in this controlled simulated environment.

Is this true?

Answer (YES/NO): NO